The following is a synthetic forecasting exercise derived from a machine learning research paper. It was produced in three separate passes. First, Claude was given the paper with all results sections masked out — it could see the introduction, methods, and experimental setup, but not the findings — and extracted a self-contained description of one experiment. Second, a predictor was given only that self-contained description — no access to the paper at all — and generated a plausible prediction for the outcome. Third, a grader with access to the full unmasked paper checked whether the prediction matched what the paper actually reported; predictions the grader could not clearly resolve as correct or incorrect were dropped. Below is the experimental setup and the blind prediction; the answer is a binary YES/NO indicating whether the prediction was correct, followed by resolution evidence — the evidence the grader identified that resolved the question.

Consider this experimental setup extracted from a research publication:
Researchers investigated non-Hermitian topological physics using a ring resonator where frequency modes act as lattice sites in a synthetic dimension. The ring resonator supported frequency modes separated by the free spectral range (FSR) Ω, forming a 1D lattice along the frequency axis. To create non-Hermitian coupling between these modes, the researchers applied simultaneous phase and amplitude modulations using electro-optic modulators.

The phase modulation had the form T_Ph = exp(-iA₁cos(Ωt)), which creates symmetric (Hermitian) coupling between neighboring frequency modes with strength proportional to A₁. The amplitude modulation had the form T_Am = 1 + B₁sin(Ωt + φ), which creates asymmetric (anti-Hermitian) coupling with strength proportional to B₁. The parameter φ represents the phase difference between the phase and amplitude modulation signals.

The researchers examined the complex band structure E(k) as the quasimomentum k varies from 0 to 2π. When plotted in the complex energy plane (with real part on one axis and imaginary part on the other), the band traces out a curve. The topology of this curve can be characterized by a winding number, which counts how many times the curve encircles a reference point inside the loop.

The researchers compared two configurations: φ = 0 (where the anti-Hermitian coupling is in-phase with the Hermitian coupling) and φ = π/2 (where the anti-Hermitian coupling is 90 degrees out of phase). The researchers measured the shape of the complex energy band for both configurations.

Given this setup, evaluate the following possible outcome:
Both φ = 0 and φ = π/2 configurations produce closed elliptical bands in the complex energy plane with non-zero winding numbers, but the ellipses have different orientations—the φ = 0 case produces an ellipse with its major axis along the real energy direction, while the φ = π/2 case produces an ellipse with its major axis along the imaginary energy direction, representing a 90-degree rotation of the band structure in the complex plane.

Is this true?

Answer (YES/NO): NO